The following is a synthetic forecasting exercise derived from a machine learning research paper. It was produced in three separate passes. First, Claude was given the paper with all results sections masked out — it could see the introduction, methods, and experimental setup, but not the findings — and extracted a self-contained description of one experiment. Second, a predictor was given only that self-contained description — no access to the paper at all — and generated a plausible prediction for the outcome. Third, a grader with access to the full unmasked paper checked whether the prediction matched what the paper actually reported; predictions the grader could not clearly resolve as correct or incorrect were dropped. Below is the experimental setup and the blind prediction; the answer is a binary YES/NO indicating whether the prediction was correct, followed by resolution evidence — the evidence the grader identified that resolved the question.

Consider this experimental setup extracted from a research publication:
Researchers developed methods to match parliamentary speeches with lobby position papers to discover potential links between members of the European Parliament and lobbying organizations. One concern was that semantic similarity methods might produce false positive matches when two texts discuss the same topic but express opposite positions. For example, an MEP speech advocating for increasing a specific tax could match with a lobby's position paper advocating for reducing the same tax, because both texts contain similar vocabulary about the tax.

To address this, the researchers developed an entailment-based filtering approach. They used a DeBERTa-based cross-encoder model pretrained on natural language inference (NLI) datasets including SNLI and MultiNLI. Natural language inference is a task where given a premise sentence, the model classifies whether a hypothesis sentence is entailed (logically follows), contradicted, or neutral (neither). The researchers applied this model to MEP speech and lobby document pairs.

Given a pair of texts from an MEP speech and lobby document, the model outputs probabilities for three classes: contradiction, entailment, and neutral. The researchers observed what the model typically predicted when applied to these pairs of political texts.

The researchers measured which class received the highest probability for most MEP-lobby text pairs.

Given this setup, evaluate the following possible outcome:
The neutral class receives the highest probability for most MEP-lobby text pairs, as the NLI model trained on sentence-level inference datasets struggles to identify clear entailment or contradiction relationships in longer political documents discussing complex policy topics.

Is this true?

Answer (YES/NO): YES